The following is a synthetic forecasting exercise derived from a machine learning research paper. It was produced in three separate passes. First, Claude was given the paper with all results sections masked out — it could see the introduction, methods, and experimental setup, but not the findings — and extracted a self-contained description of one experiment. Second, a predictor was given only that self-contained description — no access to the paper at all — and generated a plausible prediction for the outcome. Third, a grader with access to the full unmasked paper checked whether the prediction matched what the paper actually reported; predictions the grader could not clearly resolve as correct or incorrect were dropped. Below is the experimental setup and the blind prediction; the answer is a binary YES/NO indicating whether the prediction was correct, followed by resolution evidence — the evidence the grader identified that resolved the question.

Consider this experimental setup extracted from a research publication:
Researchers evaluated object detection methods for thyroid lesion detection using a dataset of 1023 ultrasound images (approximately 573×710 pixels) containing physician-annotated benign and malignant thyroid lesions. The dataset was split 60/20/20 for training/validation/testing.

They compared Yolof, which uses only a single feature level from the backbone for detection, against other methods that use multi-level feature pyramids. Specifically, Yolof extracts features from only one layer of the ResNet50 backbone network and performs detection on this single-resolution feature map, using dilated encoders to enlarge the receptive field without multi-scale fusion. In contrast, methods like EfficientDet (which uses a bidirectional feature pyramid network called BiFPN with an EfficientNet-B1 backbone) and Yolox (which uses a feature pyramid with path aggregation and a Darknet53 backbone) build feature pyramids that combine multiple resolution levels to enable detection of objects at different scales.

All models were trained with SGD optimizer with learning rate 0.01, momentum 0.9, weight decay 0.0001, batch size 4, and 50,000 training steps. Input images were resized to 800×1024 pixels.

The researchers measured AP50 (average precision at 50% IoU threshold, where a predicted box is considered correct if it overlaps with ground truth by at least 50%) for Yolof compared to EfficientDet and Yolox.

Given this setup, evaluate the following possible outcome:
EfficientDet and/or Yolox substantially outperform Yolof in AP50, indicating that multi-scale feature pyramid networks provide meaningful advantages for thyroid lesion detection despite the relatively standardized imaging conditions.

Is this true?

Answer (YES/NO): NO